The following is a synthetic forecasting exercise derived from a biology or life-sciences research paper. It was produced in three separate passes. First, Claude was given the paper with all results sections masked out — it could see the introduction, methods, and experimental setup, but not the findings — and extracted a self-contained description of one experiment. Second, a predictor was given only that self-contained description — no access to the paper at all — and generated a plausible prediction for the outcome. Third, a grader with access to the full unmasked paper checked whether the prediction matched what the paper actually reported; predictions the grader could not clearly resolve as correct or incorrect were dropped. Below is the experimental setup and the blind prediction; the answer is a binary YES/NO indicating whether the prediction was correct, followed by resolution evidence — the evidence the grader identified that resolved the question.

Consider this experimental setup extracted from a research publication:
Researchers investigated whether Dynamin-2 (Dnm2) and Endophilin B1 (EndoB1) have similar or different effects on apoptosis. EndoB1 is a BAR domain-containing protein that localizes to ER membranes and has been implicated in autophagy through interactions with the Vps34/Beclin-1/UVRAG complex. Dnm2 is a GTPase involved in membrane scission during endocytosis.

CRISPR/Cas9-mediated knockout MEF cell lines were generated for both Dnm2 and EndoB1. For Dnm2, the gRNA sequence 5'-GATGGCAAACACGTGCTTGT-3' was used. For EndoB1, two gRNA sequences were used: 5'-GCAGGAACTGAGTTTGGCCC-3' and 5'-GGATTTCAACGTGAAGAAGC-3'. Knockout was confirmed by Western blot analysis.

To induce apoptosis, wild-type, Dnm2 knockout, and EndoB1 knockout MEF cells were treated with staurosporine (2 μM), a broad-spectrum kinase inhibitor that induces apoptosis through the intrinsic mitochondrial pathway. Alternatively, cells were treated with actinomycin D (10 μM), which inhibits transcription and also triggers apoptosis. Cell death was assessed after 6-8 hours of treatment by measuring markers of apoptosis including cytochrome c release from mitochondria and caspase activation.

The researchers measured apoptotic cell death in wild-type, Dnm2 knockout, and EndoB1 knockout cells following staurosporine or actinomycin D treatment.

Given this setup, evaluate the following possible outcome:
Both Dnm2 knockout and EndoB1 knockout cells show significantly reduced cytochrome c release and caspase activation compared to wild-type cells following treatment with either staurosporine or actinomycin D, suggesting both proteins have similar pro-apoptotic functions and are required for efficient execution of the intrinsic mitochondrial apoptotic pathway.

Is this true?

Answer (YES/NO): NO